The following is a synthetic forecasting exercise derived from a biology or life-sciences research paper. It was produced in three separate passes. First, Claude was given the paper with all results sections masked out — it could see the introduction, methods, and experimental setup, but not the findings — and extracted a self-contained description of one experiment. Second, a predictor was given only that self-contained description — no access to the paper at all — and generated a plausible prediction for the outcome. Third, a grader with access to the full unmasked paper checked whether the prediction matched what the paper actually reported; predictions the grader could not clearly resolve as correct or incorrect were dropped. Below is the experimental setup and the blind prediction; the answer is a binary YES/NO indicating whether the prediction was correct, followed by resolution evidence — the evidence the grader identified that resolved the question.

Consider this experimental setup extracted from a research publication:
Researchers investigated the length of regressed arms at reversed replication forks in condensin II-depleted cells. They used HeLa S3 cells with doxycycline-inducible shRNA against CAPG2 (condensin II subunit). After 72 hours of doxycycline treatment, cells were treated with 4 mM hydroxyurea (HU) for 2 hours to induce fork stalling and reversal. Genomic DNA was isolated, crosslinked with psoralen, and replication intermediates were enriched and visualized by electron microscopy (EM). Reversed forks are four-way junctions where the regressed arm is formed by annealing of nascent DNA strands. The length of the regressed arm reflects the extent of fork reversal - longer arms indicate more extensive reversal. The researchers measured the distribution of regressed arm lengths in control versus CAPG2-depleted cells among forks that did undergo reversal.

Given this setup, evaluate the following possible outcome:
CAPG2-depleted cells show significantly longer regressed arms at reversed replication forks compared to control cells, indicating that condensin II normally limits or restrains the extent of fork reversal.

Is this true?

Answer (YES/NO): NO